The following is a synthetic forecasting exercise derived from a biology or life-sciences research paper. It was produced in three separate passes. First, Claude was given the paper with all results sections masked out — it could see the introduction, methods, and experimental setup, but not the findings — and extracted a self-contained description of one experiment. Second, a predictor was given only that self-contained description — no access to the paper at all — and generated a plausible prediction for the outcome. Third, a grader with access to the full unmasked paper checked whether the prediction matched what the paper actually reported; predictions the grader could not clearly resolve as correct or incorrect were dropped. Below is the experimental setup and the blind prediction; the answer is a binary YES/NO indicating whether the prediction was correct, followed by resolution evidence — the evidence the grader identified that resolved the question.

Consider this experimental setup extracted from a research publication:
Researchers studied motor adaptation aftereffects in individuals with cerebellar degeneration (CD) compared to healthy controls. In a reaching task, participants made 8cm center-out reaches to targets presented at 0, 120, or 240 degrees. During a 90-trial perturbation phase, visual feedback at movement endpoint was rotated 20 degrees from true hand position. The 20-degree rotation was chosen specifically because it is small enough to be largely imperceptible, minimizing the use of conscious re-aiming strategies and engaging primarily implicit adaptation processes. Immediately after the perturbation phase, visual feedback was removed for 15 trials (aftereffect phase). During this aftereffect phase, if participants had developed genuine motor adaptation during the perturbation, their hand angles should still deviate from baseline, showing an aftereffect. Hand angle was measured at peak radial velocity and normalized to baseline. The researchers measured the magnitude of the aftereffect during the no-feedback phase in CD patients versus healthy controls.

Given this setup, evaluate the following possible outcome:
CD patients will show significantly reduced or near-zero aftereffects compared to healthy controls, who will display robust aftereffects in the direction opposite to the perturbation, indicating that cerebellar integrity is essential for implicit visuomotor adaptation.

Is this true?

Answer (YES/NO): NO